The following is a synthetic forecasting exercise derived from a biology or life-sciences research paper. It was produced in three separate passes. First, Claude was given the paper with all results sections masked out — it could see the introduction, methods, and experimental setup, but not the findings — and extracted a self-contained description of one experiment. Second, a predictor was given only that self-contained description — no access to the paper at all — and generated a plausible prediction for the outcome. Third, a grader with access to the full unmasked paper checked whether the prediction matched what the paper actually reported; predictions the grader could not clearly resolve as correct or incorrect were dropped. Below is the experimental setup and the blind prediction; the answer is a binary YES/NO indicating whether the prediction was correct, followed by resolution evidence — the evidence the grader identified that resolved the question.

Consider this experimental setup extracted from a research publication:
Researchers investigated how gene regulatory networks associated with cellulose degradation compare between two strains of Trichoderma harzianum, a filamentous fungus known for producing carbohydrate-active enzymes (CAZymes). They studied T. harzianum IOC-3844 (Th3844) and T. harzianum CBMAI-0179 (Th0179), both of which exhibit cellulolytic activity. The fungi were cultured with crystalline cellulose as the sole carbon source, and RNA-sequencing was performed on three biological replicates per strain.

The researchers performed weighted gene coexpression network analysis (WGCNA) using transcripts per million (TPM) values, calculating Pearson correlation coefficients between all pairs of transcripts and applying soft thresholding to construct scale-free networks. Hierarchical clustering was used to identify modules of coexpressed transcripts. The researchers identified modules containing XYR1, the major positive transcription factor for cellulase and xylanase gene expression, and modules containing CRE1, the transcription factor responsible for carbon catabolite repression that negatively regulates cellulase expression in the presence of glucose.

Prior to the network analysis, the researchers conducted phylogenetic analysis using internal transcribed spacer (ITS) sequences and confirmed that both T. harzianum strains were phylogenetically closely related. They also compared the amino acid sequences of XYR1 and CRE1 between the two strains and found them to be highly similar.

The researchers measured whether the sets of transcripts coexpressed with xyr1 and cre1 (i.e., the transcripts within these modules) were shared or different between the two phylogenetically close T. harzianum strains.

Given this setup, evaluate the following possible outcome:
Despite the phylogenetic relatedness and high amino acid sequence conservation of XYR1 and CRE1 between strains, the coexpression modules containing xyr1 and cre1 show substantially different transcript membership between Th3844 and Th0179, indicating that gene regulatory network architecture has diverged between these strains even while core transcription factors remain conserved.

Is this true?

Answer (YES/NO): YES